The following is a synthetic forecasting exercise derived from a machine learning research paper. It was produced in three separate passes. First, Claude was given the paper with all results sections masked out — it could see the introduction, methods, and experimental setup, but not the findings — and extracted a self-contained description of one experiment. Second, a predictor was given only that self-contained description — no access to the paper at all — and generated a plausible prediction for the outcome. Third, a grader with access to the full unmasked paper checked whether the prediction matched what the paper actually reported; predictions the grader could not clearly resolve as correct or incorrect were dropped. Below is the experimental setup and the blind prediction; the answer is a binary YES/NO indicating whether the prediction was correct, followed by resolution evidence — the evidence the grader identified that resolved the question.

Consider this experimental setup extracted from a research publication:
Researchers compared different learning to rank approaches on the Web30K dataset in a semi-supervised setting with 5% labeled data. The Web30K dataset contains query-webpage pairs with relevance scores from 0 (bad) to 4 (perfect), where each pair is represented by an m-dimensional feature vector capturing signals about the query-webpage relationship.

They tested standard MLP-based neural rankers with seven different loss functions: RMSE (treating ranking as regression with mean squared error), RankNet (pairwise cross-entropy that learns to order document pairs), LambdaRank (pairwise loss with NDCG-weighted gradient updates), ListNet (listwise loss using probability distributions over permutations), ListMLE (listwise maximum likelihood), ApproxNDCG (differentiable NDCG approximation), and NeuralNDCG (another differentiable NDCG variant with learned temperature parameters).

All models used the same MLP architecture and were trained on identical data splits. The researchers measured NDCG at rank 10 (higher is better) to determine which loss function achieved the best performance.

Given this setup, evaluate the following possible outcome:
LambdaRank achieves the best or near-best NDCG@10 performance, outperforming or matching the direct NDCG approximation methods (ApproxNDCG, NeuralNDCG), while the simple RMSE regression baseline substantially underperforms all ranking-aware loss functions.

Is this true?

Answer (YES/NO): NO